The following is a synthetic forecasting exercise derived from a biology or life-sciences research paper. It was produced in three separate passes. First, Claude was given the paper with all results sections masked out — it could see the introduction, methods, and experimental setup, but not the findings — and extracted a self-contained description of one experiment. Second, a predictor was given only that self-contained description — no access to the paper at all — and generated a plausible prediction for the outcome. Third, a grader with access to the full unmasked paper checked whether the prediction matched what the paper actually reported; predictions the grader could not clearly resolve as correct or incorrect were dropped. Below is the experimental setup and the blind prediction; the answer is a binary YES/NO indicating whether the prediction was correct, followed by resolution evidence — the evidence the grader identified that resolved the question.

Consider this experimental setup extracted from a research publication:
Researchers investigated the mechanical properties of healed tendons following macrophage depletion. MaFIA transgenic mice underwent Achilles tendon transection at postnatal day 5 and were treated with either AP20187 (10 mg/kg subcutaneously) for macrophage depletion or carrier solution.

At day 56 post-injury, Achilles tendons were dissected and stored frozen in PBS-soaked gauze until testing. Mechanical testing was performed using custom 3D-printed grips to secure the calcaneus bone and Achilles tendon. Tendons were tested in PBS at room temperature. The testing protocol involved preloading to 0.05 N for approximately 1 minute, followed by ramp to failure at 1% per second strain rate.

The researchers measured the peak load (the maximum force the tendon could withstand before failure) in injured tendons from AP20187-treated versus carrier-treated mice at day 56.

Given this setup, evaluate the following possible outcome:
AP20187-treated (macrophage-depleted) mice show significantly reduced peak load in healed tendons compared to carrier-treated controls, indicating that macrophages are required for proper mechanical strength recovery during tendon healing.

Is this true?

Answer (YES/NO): YES